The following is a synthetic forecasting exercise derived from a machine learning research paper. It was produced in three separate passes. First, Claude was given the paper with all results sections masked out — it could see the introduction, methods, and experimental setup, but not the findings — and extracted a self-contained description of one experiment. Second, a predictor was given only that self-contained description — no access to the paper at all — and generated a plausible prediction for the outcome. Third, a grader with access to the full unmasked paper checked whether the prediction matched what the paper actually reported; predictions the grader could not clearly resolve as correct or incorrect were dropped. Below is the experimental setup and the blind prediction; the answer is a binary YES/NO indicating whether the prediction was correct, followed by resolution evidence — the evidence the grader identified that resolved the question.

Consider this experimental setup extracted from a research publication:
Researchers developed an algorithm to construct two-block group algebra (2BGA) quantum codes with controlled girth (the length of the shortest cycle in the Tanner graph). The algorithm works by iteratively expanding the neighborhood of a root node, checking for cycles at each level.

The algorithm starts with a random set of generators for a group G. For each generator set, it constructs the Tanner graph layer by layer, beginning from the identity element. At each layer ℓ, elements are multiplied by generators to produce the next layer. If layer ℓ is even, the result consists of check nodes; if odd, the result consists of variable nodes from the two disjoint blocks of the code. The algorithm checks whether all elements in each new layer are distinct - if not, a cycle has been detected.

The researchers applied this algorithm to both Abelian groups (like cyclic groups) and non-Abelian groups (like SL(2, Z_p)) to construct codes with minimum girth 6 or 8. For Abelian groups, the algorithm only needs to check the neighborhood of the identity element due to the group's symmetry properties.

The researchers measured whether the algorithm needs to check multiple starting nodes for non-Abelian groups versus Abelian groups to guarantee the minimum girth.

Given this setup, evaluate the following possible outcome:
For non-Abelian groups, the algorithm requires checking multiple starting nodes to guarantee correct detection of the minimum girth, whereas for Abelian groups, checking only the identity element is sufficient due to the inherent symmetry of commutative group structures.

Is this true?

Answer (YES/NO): YES